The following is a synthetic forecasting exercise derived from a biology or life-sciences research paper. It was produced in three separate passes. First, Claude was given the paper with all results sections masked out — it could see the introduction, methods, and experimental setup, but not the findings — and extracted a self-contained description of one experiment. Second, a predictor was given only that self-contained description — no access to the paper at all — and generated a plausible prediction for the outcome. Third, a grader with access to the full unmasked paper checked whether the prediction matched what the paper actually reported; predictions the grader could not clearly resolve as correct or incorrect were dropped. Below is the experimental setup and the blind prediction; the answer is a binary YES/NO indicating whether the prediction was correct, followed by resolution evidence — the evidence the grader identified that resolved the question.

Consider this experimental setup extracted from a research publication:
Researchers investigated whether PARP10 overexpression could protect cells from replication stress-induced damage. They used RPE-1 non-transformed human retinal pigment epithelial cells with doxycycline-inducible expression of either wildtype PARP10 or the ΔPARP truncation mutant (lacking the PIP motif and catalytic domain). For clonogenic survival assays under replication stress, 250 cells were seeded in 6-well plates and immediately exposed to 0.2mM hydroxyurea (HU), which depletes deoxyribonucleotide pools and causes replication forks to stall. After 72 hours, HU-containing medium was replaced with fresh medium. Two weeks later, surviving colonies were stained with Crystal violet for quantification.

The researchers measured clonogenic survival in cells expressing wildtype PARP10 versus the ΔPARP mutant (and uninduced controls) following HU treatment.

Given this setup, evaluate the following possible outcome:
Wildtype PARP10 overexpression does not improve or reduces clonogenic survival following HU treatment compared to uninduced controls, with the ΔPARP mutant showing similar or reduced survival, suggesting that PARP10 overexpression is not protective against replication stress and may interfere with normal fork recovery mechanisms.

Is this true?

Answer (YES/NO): NO